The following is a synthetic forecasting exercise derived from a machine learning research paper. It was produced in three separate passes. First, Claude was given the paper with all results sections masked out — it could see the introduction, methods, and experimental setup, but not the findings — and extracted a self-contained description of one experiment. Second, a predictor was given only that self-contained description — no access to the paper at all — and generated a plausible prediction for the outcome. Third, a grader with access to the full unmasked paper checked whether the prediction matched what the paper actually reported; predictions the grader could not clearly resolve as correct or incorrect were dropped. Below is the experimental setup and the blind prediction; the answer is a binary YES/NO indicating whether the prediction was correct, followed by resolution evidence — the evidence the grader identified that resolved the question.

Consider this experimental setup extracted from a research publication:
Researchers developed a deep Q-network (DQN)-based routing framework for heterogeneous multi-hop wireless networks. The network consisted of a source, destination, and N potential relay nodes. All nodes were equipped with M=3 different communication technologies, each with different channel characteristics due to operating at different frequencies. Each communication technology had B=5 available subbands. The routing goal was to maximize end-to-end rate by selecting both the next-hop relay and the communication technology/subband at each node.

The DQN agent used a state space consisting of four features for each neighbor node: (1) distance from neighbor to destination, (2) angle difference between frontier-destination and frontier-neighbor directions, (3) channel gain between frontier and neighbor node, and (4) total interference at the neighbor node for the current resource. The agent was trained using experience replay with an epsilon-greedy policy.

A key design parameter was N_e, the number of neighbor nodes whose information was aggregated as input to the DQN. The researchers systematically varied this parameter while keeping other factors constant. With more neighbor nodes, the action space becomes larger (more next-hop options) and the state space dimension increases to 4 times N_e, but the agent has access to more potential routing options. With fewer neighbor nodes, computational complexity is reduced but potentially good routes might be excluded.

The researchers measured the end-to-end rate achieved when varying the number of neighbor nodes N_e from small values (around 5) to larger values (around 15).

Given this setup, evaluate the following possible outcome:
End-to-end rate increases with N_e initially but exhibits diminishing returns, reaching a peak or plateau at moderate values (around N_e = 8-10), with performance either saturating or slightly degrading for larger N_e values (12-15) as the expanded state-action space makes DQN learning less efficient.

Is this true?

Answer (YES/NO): NO